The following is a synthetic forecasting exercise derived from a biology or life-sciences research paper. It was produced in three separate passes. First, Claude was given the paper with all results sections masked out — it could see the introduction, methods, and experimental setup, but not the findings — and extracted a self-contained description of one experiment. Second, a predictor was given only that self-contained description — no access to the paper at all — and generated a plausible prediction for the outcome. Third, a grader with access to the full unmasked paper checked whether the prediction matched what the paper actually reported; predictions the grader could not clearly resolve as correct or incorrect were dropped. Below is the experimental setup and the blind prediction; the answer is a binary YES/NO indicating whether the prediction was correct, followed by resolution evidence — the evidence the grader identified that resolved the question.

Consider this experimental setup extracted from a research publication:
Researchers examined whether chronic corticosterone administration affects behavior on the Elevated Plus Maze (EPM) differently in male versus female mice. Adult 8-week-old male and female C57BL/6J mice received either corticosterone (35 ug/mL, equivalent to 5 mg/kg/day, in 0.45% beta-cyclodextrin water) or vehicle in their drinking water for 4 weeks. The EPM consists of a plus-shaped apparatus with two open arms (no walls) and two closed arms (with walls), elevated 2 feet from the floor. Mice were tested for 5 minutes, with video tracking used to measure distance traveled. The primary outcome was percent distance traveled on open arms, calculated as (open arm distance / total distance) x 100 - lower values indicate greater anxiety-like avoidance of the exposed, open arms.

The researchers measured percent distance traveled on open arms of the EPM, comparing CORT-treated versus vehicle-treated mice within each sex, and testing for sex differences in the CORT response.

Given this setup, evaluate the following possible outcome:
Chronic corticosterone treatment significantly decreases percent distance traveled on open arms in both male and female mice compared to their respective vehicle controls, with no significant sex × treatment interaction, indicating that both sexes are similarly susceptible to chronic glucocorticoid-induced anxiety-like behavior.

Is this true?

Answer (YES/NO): NO